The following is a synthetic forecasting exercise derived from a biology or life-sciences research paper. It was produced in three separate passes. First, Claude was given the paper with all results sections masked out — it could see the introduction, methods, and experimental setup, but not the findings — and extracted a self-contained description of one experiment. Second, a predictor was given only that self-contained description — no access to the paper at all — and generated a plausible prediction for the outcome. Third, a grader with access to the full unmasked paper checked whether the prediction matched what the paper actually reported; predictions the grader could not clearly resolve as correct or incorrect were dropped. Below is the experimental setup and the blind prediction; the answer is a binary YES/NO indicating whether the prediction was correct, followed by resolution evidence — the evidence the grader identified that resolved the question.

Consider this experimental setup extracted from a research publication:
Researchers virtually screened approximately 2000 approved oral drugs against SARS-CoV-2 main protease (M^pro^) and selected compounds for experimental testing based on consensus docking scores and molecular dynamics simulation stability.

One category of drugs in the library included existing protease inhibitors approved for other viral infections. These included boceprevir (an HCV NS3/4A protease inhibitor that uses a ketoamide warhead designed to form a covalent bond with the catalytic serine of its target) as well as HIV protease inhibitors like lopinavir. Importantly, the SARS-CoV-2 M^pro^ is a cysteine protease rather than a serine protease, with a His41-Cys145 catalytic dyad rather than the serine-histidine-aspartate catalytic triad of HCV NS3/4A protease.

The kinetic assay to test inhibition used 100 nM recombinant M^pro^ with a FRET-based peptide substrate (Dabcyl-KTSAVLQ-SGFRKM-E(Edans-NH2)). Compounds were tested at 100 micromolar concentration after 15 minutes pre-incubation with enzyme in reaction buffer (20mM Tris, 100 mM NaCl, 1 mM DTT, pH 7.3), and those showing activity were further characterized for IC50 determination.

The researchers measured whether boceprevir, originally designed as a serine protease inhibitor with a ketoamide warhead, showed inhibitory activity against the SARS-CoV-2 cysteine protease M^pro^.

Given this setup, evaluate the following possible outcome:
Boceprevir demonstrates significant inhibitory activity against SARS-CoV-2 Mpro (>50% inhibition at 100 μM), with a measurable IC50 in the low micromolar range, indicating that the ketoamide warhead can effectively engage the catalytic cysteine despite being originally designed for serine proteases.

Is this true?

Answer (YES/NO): YES